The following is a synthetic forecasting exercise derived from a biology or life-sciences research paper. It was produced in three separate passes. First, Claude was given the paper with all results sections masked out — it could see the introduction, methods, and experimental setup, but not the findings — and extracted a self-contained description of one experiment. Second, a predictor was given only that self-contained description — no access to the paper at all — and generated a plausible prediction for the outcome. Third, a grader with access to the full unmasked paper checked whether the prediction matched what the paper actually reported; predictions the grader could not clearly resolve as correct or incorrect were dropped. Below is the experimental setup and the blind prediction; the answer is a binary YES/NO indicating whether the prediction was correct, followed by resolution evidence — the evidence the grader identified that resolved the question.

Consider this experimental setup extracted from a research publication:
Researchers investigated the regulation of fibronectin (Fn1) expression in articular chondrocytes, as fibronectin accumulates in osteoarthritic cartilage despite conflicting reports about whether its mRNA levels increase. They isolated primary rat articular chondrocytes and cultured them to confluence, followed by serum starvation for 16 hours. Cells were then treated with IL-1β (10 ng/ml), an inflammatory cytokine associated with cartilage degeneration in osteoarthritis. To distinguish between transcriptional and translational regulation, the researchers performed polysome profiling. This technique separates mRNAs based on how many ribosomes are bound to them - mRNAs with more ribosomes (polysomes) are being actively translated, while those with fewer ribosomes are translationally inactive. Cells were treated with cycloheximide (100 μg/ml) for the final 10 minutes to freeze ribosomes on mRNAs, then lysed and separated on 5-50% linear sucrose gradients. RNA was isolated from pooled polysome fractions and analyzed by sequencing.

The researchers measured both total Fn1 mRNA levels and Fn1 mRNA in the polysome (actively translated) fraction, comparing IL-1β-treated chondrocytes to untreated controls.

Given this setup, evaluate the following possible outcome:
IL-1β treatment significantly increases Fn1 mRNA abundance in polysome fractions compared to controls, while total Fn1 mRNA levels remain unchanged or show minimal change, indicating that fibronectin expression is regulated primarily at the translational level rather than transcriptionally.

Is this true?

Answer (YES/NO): YES